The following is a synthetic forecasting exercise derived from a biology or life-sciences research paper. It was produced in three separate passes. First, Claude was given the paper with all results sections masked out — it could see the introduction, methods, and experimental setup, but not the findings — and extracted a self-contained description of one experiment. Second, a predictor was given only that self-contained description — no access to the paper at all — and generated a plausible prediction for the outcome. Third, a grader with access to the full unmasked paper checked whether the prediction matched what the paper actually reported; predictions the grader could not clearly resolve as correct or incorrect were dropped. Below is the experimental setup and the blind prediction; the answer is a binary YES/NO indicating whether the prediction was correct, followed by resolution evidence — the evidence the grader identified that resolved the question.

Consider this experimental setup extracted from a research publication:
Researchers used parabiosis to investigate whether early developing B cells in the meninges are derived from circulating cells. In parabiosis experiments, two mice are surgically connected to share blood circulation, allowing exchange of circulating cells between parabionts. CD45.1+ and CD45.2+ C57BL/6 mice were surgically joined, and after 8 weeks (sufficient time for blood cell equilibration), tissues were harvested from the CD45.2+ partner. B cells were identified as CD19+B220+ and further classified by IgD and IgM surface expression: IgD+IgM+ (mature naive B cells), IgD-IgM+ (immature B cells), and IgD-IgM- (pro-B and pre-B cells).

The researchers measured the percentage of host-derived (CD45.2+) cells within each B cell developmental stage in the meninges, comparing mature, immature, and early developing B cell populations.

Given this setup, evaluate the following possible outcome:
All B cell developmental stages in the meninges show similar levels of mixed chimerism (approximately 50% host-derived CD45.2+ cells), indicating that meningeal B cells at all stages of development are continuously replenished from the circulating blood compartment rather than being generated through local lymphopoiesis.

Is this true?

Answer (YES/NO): NO